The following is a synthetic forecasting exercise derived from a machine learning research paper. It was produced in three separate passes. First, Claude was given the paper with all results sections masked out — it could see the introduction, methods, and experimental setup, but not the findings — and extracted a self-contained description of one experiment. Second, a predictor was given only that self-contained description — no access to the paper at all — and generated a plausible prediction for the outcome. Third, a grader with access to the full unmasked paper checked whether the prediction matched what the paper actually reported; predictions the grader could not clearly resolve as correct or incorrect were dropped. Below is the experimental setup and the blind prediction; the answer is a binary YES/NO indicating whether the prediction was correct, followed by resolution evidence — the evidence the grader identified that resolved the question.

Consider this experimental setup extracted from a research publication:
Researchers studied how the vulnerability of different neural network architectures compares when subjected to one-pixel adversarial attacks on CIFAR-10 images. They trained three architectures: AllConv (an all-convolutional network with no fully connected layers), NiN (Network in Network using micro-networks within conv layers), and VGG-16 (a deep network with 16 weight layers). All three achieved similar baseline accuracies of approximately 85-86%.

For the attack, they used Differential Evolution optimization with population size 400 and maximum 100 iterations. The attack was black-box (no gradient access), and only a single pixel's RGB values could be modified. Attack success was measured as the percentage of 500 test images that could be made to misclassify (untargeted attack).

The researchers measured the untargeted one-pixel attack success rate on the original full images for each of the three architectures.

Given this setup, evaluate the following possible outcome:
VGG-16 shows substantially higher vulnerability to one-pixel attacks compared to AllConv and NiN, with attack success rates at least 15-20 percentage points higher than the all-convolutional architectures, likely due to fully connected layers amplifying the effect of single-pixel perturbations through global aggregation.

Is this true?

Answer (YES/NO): YES